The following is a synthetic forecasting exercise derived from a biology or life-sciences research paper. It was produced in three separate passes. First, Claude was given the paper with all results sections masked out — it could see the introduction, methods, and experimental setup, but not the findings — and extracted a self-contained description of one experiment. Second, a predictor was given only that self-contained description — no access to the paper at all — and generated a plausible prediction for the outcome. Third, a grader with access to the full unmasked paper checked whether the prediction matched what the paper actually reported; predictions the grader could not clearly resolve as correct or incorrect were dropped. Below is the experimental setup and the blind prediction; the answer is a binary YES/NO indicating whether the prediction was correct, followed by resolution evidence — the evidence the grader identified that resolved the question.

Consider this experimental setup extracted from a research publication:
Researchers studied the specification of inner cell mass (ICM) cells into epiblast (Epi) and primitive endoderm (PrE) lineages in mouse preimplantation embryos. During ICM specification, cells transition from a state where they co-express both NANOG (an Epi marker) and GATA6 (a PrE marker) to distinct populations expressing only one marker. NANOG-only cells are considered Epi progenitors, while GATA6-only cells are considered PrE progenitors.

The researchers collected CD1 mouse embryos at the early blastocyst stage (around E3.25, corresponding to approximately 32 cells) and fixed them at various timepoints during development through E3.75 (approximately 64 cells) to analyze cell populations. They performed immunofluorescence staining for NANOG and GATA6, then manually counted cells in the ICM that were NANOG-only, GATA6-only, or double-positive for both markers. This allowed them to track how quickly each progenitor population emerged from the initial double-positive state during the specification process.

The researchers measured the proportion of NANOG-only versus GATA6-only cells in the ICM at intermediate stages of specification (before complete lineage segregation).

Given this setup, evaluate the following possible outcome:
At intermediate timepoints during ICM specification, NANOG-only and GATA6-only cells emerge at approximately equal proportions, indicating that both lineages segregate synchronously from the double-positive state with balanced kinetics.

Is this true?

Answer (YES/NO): NO